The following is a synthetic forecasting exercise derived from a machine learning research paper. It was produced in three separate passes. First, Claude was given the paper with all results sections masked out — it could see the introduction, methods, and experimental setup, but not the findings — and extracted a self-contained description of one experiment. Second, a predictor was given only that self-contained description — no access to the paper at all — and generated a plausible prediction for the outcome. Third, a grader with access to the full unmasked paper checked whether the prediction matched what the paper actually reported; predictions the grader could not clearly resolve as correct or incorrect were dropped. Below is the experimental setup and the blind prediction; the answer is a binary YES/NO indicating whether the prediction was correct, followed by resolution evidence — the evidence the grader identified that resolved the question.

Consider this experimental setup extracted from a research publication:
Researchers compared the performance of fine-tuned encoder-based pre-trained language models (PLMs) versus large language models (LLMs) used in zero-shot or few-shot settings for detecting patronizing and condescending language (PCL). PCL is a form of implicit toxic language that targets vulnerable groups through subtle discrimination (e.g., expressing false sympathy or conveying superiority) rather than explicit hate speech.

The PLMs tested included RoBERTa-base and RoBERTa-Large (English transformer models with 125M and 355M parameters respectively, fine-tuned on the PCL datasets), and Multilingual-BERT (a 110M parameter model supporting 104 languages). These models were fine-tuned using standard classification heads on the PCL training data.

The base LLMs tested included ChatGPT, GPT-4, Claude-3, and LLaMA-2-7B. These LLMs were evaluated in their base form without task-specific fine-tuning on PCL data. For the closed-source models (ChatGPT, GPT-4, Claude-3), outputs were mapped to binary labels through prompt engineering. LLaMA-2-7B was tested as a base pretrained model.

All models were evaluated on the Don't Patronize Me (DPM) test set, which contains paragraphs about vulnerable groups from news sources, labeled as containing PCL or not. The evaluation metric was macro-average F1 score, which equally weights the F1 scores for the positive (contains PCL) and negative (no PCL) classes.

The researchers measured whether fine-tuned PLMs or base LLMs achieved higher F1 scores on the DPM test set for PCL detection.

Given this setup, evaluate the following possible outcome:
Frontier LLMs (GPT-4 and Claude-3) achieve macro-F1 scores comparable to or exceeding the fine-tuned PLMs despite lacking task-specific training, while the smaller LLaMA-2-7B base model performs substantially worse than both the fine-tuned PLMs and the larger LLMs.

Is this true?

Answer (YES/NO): NO